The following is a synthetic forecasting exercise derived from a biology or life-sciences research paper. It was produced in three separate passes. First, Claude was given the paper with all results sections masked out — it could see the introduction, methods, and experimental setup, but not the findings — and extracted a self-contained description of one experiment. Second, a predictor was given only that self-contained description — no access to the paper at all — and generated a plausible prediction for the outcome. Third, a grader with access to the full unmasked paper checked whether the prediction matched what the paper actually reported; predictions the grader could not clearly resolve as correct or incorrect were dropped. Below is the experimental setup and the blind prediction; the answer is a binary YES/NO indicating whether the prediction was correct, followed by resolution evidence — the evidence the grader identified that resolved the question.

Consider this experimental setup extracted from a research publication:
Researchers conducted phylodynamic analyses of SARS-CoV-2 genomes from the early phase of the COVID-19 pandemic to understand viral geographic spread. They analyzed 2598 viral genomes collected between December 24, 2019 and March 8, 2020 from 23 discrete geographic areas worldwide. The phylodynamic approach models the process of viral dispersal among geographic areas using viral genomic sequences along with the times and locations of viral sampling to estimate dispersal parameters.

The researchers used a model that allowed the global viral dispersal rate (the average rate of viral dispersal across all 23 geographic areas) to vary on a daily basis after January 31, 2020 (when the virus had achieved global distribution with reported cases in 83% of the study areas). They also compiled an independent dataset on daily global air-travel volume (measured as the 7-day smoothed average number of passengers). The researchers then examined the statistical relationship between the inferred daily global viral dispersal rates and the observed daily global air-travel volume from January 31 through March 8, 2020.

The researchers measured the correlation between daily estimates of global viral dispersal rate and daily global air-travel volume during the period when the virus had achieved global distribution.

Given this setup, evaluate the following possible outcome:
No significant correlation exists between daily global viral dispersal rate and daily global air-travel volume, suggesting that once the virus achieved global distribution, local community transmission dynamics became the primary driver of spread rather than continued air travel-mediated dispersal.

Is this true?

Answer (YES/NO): NO